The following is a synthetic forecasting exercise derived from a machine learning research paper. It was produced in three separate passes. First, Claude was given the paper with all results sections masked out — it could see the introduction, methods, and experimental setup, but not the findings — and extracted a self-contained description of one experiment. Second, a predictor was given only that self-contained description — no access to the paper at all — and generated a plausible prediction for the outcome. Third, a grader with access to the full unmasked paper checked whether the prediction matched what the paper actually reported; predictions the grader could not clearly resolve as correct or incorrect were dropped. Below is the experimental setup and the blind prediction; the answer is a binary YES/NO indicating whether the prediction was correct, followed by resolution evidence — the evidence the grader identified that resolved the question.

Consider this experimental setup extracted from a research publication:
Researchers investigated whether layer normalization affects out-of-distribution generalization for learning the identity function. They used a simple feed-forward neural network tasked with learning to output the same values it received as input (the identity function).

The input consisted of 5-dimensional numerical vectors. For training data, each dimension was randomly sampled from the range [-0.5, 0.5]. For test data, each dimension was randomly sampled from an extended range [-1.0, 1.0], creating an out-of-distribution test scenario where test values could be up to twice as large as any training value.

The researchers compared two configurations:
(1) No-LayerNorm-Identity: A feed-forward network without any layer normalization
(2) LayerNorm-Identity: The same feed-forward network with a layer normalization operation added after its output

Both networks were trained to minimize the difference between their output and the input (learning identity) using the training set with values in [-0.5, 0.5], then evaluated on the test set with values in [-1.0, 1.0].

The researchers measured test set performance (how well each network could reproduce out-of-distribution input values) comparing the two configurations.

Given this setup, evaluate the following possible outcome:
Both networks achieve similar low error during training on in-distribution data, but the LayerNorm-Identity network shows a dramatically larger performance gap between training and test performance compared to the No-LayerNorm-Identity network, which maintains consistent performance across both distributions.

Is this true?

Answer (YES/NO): NO